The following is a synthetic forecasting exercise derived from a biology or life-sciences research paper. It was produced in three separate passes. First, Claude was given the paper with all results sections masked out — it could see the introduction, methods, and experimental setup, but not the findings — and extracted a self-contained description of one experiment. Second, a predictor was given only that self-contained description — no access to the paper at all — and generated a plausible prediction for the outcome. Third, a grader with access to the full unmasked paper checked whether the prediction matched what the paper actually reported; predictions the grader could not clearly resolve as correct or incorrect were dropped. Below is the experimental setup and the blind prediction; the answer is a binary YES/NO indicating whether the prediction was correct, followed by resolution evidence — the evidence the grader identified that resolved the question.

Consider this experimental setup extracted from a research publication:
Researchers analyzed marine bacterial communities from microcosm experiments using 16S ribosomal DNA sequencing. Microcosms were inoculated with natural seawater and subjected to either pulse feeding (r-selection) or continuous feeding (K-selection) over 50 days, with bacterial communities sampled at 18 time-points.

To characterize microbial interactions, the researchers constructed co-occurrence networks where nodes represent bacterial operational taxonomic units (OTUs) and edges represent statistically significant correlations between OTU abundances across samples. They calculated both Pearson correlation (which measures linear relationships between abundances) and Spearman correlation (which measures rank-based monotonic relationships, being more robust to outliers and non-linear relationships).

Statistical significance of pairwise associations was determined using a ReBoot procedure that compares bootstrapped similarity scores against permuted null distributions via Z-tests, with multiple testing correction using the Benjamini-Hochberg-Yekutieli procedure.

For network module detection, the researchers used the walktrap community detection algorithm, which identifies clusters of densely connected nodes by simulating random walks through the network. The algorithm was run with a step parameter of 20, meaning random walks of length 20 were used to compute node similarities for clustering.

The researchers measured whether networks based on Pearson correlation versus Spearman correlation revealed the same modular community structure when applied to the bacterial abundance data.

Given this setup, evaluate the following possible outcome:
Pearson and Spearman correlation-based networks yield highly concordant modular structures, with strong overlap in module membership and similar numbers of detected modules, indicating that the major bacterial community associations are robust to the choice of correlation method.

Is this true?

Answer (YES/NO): NO